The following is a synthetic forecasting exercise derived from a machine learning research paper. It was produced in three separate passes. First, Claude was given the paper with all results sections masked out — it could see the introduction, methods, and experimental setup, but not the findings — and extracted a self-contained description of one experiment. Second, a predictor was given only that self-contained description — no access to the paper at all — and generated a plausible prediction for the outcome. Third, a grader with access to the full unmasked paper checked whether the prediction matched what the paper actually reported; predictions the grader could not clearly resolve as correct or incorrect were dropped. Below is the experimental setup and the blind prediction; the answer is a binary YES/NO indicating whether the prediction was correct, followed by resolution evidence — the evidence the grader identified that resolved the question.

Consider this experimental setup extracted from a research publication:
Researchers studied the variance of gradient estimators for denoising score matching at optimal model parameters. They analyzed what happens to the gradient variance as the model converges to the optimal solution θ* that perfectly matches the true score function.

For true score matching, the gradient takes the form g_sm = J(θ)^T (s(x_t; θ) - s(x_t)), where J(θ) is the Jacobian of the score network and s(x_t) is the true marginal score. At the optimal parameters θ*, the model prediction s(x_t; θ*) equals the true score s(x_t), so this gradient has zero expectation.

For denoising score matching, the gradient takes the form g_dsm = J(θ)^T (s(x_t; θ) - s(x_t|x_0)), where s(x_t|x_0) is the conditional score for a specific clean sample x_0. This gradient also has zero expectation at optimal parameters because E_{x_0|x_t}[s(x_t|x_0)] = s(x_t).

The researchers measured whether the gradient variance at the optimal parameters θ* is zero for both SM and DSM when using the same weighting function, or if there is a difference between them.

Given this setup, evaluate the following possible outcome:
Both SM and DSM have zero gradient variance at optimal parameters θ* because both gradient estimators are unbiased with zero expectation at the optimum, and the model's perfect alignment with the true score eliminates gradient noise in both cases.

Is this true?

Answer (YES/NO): NO